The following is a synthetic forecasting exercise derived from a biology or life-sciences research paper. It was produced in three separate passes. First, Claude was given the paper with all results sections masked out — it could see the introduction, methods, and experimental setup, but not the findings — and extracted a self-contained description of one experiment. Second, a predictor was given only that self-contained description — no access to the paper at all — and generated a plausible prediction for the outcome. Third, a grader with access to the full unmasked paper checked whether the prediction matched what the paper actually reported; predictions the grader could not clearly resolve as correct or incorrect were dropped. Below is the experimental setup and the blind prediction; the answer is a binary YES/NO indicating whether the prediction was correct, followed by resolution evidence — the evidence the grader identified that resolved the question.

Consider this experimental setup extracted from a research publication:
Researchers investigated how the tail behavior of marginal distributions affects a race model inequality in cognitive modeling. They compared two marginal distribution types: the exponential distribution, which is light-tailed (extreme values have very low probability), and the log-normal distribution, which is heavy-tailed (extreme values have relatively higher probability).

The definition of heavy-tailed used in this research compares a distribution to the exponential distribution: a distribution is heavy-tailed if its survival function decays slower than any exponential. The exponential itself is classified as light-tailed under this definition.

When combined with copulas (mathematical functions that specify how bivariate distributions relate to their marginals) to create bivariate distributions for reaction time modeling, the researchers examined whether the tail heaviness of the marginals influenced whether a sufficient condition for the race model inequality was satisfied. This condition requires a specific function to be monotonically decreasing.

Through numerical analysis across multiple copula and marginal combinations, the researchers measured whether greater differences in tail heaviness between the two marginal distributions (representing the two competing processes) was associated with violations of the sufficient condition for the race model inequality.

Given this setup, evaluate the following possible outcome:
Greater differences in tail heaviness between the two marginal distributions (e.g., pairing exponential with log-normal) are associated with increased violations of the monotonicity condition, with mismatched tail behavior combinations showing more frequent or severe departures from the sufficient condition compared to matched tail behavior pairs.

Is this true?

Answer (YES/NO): NO